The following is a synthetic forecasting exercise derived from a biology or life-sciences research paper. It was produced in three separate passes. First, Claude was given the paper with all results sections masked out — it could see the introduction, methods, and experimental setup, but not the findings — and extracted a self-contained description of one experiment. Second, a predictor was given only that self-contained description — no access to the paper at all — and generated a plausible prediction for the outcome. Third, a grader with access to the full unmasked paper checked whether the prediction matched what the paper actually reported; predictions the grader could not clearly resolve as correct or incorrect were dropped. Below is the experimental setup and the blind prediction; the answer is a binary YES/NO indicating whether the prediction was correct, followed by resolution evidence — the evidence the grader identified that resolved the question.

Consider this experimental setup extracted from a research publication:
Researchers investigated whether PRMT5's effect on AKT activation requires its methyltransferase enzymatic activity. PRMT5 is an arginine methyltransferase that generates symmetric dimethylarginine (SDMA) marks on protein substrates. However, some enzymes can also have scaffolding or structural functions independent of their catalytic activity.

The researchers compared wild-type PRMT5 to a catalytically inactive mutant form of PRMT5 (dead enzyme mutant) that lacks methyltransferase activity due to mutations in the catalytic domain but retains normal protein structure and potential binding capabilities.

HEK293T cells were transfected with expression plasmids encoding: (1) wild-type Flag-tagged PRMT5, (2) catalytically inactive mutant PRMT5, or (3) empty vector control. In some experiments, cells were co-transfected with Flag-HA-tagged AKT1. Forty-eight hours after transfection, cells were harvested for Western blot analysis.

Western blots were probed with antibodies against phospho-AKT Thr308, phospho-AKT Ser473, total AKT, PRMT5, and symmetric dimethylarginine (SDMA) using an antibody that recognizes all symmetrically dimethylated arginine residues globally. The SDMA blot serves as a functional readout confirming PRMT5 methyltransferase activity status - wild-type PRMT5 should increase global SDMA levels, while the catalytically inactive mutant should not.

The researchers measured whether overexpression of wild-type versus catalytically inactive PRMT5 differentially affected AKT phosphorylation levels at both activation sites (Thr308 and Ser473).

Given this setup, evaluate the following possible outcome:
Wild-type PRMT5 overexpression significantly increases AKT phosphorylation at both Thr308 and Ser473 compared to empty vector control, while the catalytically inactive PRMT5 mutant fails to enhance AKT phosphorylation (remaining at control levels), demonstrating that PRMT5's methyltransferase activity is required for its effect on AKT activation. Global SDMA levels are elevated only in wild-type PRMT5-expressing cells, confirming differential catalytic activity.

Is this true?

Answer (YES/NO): YES